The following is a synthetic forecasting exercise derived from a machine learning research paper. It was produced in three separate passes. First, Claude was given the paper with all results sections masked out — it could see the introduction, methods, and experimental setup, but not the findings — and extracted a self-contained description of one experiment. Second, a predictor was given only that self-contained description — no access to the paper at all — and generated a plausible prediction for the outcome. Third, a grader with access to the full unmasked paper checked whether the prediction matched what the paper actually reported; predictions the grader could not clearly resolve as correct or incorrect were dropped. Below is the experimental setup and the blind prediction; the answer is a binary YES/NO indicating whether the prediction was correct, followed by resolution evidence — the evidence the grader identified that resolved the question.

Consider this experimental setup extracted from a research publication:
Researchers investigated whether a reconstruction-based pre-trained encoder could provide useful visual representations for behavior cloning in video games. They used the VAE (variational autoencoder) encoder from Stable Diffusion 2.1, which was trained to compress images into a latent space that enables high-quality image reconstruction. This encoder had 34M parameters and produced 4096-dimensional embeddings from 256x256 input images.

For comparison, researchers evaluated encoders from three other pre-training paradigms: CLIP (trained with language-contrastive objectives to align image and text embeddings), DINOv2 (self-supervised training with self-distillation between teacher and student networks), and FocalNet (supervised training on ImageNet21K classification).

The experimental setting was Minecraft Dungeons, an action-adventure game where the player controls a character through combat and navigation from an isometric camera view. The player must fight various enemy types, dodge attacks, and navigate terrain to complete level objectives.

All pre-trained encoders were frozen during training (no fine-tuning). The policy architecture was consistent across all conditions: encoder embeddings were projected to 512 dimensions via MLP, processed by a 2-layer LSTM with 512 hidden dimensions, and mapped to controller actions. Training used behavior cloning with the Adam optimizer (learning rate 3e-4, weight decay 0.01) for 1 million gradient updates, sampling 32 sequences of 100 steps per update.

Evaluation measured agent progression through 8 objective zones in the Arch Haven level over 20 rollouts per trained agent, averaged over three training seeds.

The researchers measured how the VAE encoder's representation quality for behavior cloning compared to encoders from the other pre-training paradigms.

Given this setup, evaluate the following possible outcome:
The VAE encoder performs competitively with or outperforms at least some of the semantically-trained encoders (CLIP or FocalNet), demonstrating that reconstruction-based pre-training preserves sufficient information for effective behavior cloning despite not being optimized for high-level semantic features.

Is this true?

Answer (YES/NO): YES